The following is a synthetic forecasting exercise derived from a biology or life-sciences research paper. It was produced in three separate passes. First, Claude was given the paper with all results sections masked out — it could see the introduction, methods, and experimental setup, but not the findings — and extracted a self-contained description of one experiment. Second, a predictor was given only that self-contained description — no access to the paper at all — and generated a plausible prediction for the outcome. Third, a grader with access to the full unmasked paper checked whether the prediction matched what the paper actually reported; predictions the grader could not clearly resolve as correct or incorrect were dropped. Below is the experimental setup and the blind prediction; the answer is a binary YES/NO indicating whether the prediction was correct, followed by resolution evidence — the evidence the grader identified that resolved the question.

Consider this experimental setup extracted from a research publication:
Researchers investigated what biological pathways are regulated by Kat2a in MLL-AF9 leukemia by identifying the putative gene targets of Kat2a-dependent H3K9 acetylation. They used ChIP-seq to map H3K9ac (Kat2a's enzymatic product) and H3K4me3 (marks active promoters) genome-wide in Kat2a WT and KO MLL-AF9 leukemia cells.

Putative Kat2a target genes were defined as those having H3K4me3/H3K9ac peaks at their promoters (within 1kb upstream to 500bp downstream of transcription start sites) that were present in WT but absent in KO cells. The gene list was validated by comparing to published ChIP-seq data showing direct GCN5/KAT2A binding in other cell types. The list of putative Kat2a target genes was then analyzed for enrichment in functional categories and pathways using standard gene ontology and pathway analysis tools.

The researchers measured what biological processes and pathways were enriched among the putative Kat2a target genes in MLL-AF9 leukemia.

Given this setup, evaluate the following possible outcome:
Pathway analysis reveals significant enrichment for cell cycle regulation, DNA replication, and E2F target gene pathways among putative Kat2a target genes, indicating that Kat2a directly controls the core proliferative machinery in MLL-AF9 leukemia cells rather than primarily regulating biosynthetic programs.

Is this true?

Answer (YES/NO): NO